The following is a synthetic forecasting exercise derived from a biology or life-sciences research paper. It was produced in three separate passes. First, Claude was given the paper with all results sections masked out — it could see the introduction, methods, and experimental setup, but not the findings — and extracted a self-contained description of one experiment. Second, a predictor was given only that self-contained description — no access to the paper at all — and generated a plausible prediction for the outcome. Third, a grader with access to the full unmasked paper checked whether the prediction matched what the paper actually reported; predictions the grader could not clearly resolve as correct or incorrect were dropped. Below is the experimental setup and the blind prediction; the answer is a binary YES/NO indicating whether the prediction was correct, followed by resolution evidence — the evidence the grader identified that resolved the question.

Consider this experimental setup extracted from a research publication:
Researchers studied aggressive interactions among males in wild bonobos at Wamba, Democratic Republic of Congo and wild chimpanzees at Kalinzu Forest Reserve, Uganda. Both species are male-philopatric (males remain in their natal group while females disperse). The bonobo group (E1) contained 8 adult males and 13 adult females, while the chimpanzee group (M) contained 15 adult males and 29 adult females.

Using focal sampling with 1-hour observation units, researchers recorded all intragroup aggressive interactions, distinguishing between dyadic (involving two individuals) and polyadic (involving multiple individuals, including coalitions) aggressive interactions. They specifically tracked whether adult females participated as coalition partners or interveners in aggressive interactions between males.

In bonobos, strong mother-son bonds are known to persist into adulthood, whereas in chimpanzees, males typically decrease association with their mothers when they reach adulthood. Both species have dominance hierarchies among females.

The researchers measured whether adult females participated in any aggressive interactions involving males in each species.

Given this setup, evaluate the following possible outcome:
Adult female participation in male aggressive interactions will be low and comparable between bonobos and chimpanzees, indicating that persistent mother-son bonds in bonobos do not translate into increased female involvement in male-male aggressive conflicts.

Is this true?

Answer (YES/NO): NO